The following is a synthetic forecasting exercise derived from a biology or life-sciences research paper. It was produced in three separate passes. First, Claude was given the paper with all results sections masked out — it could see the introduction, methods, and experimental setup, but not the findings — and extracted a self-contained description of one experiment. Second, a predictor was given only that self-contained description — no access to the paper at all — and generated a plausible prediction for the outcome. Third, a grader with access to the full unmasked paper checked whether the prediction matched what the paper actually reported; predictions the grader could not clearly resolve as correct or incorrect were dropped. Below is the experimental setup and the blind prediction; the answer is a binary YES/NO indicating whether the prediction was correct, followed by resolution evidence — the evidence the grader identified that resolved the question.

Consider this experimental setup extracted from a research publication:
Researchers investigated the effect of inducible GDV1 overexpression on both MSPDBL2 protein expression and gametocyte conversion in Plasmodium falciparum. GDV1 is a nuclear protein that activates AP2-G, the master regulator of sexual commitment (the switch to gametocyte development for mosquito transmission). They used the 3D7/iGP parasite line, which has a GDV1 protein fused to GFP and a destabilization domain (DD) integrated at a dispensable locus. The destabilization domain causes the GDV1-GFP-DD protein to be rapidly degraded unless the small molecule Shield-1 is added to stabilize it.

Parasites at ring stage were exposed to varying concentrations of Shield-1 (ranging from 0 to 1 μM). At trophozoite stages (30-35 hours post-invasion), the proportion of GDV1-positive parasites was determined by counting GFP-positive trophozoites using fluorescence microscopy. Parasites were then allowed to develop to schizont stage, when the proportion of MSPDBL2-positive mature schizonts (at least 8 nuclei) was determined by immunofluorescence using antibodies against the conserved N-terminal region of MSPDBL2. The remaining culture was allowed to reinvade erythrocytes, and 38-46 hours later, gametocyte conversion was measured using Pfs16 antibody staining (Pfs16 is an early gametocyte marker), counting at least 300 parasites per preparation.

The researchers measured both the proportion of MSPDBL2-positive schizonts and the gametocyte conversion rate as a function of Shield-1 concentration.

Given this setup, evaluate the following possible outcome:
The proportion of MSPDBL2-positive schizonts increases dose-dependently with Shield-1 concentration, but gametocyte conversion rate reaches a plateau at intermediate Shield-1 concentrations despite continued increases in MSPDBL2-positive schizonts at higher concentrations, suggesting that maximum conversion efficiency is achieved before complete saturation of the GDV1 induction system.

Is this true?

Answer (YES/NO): NO